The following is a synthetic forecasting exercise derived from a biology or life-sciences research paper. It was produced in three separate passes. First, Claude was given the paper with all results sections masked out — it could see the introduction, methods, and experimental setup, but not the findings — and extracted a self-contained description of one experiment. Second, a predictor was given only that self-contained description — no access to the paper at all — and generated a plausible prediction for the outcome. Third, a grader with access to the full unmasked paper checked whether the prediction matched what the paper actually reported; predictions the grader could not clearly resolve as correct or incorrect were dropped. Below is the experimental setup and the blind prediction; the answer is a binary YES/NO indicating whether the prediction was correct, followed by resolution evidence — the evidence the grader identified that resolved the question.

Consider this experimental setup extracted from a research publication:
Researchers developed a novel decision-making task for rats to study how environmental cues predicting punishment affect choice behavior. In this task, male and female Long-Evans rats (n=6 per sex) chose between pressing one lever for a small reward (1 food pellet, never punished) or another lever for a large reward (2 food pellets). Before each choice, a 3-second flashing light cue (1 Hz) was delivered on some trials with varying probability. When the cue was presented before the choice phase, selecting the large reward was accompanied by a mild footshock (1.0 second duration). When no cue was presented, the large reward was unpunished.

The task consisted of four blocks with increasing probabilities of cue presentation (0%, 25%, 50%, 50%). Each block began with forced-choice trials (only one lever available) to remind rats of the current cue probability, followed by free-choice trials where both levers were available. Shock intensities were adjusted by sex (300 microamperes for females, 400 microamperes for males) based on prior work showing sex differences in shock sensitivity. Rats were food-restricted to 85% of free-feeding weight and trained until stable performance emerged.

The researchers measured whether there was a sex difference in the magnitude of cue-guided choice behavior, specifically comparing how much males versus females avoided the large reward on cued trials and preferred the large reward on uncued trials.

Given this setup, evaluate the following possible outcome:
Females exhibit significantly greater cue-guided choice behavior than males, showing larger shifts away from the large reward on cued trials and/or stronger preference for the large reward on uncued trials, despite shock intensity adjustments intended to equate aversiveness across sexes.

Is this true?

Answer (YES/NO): NO